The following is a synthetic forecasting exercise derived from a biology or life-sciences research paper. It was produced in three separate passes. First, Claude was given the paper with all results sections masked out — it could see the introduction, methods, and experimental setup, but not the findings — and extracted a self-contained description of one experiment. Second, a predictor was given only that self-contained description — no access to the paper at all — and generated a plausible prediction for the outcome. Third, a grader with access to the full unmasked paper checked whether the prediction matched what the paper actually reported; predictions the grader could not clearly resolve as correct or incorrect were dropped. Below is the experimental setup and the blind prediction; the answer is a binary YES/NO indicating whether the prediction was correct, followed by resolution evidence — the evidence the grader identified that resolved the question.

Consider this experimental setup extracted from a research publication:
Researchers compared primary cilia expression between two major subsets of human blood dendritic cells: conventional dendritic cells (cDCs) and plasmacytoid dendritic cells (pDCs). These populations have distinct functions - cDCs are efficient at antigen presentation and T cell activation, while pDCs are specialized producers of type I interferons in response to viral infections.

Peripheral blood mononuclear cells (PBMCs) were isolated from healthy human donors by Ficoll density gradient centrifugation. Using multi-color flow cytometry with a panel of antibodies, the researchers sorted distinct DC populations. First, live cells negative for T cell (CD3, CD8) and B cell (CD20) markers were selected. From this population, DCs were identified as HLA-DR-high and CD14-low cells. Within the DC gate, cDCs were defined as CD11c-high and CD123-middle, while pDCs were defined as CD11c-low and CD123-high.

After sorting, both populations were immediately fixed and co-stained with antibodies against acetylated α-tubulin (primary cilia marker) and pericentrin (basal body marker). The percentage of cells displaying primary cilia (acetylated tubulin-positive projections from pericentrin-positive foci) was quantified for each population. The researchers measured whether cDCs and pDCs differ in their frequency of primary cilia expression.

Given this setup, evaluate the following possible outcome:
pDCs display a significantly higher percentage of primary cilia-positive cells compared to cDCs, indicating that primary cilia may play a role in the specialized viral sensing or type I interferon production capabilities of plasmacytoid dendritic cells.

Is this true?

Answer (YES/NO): NO